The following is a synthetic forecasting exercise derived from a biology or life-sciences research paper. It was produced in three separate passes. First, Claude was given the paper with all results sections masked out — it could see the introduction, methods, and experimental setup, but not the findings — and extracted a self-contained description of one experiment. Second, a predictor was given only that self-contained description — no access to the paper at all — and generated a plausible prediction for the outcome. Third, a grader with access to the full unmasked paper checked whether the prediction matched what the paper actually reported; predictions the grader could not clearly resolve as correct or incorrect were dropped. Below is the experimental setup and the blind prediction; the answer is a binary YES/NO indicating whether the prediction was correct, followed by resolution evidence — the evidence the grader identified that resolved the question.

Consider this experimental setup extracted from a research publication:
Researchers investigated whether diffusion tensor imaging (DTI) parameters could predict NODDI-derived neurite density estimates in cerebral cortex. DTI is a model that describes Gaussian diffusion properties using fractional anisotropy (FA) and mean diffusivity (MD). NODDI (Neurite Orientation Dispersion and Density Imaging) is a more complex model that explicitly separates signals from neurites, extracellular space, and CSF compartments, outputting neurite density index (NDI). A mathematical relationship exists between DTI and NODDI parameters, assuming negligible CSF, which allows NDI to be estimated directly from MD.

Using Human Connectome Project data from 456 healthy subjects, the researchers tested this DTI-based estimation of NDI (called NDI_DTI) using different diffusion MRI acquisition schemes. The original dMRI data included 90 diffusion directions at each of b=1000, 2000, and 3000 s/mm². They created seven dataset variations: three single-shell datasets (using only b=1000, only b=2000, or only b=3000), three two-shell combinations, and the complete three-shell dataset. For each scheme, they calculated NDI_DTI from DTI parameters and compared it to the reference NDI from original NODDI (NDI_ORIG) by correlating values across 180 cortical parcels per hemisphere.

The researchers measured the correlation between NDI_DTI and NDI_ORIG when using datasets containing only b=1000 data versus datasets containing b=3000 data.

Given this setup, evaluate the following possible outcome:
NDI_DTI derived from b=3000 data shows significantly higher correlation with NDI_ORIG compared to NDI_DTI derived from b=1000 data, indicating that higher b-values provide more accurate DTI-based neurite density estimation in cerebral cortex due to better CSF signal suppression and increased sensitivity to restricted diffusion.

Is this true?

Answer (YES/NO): YES